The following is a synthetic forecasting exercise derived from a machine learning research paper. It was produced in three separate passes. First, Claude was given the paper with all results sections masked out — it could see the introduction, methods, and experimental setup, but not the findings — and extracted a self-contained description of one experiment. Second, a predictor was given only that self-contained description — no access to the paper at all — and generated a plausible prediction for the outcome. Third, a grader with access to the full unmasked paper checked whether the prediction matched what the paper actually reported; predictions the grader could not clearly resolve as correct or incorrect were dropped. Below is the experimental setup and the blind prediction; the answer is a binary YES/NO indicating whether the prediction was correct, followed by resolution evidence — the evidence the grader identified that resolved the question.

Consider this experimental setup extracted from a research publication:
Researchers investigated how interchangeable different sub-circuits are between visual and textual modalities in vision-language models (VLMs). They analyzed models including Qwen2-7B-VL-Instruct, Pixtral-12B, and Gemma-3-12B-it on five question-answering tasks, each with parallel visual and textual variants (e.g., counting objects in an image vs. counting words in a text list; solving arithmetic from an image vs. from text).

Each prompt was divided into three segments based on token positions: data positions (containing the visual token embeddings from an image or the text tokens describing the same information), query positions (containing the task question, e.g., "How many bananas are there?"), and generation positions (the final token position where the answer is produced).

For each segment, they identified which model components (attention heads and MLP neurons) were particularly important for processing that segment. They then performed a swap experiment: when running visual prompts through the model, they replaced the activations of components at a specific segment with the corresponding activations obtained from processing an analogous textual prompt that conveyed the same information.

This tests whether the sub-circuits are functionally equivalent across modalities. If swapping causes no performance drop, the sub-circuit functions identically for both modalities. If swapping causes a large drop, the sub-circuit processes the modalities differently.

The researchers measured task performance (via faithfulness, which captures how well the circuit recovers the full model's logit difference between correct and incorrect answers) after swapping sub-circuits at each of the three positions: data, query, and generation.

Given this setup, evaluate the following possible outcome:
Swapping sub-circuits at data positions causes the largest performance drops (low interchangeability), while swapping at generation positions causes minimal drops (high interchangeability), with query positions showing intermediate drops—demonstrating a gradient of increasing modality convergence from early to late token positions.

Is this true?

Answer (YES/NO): NO